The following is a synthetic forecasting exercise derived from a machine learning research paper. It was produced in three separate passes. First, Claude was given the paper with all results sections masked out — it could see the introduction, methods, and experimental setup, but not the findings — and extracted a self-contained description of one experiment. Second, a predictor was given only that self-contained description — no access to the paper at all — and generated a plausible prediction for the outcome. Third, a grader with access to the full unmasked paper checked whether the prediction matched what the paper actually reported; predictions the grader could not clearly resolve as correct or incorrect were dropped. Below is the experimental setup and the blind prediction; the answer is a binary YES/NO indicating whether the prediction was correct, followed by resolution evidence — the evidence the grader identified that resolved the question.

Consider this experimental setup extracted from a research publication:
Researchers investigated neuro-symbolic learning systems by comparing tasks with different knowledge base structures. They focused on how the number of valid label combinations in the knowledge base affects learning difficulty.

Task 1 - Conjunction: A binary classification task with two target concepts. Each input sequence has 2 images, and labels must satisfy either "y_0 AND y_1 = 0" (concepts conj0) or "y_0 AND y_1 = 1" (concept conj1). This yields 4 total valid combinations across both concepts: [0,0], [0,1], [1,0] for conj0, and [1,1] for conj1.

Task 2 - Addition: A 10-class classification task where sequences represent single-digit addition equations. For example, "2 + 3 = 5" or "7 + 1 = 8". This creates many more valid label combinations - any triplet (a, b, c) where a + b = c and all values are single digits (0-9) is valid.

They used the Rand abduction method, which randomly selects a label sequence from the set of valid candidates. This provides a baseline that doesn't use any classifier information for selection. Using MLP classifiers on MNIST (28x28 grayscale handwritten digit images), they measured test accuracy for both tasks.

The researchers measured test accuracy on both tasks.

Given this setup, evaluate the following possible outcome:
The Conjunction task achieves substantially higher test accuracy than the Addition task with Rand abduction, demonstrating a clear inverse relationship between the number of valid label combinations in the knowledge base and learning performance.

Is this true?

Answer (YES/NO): YES